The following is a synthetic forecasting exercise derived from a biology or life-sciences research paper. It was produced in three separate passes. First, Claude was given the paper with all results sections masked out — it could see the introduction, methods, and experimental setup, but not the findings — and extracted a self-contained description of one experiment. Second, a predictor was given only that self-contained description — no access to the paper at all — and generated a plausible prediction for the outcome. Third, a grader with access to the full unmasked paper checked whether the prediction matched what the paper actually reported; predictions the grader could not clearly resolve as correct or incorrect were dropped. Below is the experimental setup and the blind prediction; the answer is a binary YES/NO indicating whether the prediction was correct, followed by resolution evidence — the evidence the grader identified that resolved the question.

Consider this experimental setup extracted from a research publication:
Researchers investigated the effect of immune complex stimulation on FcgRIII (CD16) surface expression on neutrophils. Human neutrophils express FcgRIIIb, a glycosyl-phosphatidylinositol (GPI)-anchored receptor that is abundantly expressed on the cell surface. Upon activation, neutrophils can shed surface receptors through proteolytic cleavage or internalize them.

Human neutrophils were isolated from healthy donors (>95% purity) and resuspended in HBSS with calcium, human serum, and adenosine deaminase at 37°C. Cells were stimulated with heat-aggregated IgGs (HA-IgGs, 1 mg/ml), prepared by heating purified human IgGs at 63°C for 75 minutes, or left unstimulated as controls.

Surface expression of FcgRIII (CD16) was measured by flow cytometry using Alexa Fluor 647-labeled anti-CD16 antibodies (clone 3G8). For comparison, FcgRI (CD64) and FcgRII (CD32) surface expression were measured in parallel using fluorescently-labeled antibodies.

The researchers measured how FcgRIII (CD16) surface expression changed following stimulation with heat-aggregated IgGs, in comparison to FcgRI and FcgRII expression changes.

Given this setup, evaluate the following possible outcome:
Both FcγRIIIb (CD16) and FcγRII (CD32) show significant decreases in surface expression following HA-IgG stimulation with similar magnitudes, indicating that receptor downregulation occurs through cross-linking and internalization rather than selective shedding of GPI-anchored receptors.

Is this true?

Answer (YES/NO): YES